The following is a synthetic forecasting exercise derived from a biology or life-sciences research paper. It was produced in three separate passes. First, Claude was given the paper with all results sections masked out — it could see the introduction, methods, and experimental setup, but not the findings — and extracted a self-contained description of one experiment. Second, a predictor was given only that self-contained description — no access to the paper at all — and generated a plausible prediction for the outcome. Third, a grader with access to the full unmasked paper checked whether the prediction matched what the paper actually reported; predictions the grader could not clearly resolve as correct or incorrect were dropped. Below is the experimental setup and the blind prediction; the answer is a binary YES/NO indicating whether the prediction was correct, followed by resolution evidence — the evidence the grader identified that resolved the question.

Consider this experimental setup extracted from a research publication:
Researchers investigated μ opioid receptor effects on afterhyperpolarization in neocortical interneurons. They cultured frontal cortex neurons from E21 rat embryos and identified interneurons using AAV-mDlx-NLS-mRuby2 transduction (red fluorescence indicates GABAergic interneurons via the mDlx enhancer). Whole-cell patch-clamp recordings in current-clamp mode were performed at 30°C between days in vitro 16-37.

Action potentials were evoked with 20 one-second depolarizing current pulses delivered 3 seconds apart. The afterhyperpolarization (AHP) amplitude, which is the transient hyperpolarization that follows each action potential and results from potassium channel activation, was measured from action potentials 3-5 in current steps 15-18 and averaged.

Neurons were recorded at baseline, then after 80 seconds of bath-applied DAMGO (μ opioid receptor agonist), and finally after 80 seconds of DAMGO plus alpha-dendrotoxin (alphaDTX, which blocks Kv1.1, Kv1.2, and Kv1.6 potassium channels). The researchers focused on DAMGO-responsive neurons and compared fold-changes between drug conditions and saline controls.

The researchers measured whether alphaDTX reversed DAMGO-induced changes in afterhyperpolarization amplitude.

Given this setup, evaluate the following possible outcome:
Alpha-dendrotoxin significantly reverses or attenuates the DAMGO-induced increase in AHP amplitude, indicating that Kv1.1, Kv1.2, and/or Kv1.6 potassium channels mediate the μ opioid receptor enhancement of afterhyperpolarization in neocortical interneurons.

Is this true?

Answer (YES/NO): YES